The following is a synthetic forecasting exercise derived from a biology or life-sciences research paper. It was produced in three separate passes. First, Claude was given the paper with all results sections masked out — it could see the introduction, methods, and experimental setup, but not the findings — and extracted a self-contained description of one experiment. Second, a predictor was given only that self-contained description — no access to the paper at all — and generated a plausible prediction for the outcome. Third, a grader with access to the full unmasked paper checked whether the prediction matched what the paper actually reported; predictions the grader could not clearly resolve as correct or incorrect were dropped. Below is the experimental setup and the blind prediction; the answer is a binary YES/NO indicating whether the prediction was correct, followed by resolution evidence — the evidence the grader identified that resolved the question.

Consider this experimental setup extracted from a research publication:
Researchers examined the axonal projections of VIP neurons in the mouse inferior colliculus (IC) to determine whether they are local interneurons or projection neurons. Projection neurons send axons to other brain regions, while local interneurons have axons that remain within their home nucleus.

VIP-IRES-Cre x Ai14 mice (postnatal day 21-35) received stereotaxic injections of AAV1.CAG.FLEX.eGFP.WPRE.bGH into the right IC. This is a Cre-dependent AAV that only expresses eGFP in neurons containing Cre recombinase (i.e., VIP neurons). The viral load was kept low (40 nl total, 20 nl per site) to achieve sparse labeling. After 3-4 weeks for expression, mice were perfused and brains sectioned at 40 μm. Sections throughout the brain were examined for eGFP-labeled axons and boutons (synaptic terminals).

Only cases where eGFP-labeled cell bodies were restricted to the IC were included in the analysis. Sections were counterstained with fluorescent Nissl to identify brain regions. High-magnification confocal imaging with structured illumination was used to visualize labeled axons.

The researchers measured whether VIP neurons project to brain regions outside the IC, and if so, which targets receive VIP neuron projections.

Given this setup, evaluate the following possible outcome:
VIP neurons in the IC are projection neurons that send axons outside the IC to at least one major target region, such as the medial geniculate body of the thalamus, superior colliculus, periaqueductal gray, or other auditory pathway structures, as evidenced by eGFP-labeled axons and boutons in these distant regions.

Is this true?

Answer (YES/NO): YES